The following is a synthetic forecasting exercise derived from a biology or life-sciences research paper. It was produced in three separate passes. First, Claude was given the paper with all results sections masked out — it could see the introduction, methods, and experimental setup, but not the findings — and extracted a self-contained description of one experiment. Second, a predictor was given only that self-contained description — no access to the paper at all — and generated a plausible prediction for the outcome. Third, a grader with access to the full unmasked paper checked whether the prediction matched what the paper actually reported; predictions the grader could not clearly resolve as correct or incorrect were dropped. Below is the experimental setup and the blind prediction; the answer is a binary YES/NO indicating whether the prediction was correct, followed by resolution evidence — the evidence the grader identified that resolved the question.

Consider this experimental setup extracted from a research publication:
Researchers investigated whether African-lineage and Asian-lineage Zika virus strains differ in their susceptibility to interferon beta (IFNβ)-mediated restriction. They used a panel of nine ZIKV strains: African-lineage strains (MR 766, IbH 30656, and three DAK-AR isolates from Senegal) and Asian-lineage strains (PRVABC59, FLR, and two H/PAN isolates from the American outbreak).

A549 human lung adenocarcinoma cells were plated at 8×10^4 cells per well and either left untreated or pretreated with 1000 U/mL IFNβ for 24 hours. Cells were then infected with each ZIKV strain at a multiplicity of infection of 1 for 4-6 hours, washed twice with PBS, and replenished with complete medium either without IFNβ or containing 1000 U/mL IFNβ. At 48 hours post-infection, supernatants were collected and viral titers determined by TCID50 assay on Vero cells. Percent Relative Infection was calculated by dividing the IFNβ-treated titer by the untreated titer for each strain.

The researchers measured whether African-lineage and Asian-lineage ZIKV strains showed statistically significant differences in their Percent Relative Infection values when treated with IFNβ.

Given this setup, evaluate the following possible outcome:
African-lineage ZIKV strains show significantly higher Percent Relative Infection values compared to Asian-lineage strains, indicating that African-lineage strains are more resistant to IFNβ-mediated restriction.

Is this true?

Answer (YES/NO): NO